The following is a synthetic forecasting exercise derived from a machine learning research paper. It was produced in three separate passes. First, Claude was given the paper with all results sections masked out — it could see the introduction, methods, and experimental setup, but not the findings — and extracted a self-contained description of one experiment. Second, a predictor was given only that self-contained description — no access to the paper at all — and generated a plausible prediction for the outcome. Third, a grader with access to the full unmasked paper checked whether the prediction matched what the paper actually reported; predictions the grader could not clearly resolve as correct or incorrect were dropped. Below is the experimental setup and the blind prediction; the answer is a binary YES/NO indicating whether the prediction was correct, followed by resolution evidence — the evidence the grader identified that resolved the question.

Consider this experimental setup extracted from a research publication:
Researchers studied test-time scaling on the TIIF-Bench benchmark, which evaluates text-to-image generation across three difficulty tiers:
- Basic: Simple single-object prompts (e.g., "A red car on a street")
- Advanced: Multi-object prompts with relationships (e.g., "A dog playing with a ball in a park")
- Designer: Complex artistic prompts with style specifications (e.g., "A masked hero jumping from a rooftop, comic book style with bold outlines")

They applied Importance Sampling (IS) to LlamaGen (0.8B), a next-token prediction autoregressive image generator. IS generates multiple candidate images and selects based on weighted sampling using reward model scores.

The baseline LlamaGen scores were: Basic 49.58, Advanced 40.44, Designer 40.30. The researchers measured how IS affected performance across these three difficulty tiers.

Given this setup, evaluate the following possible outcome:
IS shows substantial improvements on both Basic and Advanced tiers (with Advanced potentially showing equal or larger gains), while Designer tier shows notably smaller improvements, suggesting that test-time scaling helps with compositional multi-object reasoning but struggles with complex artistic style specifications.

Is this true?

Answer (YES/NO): NO